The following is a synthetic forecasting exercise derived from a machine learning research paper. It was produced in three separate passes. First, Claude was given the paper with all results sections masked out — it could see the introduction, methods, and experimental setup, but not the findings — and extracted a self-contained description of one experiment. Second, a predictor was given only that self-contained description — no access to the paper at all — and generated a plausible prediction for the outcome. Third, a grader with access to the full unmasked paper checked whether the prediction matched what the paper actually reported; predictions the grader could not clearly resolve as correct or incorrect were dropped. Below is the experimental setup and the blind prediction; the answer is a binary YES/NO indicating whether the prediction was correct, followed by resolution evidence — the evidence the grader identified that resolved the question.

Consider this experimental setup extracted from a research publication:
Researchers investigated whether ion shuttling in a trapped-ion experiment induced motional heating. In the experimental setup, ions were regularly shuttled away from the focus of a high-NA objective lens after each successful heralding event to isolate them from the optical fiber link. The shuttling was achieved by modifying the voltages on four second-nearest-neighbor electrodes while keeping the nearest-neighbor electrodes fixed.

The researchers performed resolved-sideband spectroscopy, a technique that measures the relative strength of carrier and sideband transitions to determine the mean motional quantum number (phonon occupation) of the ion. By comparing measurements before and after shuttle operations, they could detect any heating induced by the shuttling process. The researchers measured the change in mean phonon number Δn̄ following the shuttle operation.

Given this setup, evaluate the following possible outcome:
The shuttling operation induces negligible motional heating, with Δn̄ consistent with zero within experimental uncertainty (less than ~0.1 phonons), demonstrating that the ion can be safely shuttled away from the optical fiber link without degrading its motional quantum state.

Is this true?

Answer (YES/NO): YES